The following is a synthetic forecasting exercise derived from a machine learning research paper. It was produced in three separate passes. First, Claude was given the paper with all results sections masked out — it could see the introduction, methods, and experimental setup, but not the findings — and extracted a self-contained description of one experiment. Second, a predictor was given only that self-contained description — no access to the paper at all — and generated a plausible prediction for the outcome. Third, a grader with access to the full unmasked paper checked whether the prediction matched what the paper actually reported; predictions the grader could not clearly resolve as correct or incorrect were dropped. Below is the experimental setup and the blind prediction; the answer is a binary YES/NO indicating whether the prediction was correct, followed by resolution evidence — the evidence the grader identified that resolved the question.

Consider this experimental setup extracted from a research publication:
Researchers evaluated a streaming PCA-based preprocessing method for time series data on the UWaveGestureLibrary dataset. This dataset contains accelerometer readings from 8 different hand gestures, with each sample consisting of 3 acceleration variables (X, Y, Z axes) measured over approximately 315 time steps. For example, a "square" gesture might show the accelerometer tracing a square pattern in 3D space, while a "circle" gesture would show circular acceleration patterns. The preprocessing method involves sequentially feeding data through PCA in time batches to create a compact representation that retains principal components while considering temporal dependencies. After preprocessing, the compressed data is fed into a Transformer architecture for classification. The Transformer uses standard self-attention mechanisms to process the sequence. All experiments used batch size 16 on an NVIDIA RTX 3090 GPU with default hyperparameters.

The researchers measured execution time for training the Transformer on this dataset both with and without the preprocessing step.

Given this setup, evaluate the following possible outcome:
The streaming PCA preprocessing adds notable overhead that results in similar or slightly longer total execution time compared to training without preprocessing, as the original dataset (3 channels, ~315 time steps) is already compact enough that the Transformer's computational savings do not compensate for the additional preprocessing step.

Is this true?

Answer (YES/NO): YES